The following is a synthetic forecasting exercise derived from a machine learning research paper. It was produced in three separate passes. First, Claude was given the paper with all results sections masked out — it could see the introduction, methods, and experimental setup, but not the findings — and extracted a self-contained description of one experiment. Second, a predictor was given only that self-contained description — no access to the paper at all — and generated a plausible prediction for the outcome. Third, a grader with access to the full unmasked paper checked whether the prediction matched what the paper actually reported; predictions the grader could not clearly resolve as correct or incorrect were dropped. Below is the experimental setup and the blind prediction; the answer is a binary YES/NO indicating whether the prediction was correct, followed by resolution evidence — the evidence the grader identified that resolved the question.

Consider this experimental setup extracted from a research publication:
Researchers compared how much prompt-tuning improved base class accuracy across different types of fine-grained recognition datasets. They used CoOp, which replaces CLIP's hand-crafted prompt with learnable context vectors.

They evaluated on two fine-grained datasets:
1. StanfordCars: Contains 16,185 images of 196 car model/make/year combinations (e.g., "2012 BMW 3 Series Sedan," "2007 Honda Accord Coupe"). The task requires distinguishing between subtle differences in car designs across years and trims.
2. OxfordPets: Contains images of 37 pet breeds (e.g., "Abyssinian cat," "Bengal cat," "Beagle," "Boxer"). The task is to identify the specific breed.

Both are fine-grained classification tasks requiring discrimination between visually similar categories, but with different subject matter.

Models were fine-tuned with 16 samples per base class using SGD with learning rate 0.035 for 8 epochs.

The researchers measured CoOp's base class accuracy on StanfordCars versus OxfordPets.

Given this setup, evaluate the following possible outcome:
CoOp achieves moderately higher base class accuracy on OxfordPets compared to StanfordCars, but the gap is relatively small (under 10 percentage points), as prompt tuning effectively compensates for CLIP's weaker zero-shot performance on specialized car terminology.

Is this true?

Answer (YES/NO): NO